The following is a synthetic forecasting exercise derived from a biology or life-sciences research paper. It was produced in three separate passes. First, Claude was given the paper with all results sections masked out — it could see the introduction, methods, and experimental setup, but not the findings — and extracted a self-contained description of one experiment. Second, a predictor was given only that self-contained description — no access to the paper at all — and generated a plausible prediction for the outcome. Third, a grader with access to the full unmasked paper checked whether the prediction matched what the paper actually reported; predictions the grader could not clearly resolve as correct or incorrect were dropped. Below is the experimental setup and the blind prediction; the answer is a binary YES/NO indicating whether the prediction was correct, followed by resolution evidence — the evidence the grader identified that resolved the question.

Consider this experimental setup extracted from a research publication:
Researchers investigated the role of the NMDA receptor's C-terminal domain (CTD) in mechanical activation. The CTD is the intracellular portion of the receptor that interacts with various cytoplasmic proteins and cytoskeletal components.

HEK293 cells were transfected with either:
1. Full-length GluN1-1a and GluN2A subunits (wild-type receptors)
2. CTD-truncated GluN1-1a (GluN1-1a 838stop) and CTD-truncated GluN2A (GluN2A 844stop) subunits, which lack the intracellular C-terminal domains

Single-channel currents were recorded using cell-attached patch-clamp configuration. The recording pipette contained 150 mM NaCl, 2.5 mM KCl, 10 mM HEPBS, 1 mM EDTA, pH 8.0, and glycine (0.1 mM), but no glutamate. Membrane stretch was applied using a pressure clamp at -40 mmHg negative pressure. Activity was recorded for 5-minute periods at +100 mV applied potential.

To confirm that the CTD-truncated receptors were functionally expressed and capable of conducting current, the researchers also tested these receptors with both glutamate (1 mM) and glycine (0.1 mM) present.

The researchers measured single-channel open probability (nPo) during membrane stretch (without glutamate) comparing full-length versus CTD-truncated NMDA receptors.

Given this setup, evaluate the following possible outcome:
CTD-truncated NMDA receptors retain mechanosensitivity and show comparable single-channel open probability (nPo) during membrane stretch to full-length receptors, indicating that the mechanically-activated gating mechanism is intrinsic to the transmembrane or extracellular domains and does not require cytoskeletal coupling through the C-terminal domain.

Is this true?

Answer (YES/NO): NO